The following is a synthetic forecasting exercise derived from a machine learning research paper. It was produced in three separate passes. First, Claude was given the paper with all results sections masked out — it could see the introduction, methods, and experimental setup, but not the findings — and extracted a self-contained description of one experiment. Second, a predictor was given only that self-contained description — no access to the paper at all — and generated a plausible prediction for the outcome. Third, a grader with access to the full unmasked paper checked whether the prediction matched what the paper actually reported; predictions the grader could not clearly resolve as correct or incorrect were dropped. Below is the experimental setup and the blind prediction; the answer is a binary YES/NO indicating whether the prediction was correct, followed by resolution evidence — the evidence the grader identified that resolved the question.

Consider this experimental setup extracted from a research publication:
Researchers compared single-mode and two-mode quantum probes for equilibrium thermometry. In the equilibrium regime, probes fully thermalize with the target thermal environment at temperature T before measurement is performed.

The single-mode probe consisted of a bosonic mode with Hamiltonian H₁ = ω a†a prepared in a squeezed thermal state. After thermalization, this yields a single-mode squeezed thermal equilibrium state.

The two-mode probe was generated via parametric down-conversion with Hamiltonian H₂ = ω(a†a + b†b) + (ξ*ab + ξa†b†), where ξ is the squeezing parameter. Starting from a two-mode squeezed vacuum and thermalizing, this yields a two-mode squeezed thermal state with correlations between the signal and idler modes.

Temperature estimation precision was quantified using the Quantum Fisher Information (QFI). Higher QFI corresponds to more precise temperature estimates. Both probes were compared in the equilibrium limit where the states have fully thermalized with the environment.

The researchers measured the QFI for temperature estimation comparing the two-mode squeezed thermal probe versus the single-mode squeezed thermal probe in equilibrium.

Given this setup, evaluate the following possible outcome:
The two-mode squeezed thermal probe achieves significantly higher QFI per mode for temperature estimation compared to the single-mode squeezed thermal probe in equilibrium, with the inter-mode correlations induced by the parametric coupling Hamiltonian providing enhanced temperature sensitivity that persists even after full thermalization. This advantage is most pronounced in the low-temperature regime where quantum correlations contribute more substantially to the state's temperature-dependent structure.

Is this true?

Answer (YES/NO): YES